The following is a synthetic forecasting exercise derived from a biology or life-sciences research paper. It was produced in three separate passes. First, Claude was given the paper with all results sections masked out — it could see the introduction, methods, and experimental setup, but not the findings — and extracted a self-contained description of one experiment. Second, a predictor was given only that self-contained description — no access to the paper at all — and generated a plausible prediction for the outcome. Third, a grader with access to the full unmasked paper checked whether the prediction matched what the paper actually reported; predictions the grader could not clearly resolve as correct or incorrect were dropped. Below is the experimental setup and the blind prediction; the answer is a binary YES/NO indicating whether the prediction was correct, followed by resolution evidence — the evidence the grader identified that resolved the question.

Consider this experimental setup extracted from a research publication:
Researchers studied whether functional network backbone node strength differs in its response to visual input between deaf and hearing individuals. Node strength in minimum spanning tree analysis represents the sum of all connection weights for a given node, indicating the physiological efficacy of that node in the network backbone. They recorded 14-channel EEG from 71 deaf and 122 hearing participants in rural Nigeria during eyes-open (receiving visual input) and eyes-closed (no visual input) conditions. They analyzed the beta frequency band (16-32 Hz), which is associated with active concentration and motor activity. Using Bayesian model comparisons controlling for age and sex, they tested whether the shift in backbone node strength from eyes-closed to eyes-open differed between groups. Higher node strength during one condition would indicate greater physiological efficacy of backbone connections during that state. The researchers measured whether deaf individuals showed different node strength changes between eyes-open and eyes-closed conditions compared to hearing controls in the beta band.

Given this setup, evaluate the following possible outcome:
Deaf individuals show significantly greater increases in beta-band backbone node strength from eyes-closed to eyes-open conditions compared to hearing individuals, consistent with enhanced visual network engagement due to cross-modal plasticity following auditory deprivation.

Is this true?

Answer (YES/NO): NO